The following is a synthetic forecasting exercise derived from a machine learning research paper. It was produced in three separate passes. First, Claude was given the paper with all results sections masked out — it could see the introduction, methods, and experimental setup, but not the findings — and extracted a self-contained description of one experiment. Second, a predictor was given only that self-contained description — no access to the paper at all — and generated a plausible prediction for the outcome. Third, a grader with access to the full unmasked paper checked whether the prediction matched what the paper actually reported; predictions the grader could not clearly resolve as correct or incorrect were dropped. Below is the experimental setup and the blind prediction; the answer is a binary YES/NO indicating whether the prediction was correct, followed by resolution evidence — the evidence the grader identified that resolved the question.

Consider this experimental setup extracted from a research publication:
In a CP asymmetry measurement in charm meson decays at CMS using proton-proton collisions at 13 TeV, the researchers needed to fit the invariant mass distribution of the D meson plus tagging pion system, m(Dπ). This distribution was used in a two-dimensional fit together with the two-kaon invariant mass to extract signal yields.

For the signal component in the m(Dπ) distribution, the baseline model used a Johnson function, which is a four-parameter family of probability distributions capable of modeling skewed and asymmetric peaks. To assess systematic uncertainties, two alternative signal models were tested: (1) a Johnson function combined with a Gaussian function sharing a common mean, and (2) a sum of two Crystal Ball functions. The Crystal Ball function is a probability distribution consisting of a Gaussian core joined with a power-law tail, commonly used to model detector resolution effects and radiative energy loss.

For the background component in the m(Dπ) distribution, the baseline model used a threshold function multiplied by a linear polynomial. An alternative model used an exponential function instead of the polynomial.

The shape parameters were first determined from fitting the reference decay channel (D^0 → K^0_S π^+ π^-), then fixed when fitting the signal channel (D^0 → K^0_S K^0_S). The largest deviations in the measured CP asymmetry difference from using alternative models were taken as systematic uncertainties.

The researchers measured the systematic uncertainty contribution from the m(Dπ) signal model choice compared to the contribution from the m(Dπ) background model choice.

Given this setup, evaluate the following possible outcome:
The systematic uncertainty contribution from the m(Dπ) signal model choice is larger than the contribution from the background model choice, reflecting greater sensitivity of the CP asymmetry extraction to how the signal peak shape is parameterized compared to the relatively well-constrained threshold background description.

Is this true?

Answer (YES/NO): YES